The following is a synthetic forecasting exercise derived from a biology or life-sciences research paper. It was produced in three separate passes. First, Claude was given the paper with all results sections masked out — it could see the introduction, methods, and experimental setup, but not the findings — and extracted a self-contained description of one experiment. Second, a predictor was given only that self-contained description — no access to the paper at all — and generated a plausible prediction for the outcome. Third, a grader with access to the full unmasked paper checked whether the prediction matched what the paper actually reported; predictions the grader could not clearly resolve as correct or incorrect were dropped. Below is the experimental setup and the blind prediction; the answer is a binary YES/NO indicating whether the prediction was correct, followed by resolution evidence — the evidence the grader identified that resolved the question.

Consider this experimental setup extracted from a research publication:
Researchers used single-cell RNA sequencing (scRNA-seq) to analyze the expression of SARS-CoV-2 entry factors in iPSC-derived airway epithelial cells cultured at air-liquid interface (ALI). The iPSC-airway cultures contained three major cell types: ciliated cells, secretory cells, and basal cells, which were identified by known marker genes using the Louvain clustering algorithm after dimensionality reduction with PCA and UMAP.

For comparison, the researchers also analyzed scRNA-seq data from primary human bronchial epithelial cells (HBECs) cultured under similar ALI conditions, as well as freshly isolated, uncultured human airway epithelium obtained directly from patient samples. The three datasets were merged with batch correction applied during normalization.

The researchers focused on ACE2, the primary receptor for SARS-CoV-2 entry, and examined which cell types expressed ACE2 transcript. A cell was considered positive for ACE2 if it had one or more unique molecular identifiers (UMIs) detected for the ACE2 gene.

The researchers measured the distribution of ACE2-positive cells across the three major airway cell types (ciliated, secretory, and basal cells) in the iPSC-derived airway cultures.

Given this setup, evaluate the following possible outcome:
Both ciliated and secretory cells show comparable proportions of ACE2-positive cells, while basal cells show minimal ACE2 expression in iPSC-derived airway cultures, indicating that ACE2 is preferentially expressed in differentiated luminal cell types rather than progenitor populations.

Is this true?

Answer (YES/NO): YES